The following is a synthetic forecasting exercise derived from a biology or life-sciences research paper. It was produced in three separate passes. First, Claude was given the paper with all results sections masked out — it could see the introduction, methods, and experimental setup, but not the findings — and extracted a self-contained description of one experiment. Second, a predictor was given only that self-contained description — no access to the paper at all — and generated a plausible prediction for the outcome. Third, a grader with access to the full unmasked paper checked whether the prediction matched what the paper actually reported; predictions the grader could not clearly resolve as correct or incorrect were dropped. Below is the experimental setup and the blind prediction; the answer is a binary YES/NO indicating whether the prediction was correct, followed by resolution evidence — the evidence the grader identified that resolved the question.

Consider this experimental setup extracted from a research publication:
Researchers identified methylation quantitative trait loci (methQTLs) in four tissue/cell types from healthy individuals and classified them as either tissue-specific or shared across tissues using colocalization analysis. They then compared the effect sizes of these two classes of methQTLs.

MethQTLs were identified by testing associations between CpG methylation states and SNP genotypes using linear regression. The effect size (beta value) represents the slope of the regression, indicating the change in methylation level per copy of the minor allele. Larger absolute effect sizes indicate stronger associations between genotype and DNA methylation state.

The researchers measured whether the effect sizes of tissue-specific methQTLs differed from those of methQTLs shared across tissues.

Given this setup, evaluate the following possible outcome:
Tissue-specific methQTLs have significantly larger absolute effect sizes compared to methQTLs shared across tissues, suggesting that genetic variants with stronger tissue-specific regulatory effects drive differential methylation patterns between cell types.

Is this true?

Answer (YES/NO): NO